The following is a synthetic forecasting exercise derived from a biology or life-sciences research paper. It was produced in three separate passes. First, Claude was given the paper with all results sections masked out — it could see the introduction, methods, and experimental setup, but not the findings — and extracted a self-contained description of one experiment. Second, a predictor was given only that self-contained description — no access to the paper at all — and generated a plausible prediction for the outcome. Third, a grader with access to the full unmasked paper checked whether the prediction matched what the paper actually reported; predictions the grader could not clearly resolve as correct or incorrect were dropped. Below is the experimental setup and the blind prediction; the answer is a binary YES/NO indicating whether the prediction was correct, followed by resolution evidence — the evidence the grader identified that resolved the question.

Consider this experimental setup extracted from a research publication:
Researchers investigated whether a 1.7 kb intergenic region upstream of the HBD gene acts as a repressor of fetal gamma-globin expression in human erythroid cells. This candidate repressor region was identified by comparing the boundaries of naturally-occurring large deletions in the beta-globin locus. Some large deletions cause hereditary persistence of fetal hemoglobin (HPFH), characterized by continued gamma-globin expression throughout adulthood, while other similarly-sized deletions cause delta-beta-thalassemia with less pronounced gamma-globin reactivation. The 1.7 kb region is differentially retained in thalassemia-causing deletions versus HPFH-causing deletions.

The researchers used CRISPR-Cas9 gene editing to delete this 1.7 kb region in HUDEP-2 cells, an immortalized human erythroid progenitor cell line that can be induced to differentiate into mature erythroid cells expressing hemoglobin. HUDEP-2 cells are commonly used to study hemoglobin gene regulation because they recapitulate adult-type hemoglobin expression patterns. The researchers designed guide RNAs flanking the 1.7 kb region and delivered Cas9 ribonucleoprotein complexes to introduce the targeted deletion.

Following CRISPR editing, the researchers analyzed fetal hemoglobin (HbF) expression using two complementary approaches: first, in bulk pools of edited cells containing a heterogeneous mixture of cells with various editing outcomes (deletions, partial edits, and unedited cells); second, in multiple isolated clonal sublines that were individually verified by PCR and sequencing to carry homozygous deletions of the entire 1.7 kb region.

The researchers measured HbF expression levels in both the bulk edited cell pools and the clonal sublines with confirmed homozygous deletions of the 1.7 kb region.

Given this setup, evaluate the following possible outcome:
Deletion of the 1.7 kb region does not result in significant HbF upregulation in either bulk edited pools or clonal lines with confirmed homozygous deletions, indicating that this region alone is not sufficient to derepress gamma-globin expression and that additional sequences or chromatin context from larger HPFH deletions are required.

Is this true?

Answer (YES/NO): NO